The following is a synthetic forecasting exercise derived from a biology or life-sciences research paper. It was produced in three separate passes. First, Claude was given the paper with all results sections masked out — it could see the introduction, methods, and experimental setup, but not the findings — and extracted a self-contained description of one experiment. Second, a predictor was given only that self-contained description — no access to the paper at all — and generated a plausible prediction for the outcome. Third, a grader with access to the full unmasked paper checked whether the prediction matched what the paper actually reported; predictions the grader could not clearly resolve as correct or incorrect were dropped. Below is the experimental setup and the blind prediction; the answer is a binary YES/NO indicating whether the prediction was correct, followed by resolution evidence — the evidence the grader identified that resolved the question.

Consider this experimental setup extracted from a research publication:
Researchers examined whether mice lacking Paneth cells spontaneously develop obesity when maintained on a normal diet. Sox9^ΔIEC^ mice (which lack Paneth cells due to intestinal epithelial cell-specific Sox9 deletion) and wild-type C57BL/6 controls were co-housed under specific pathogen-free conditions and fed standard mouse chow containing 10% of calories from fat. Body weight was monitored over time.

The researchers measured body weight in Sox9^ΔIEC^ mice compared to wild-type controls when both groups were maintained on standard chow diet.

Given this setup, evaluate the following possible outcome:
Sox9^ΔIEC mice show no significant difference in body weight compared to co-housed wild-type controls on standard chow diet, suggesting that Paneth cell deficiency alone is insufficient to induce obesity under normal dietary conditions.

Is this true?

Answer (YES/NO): YES